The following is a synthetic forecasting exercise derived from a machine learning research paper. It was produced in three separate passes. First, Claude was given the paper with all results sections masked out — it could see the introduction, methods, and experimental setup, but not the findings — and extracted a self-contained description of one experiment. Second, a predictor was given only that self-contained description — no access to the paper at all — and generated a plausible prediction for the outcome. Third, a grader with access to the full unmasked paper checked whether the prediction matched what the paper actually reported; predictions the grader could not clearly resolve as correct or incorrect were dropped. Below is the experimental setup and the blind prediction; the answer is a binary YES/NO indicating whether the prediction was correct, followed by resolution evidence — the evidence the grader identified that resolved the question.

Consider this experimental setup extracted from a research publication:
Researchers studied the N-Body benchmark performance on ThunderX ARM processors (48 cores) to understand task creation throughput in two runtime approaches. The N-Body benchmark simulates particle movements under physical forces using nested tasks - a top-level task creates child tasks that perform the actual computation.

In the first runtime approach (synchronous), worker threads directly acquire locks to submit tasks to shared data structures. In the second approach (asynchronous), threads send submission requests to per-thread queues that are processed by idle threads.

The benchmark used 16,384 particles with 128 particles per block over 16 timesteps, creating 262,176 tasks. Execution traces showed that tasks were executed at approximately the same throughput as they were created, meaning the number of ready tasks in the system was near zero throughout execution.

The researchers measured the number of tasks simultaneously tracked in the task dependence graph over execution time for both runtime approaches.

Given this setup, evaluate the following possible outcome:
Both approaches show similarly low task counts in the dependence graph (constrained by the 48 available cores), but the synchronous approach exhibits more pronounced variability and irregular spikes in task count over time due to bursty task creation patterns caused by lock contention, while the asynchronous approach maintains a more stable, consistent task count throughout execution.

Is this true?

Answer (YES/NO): NO